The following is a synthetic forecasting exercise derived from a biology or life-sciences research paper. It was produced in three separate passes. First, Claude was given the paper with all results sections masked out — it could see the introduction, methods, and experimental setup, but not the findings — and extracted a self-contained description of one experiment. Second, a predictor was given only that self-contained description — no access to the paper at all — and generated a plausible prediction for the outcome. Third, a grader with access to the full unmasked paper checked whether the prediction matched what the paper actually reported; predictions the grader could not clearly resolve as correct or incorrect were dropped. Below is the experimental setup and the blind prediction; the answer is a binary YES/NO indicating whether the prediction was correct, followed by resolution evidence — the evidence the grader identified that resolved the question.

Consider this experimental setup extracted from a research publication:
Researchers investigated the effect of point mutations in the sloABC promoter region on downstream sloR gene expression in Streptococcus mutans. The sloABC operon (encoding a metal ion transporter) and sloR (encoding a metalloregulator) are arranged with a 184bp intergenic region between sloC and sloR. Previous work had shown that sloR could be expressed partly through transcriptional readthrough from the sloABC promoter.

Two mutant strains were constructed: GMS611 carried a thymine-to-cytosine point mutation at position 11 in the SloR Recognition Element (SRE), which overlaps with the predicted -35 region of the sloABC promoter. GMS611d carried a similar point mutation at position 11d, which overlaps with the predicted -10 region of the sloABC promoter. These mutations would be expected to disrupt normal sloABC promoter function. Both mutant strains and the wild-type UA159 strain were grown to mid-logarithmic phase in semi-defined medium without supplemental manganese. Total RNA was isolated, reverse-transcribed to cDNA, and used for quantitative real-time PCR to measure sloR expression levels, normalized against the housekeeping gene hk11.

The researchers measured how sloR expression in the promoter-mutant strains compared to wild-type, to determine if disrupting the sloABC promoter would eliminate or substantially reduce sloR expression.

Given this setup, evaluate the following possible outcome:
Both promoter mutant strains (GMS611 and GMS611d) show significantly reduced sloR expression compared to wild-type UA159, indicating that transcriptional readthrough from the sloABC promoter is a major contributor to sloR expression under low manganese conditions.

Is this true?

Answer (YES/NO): NO